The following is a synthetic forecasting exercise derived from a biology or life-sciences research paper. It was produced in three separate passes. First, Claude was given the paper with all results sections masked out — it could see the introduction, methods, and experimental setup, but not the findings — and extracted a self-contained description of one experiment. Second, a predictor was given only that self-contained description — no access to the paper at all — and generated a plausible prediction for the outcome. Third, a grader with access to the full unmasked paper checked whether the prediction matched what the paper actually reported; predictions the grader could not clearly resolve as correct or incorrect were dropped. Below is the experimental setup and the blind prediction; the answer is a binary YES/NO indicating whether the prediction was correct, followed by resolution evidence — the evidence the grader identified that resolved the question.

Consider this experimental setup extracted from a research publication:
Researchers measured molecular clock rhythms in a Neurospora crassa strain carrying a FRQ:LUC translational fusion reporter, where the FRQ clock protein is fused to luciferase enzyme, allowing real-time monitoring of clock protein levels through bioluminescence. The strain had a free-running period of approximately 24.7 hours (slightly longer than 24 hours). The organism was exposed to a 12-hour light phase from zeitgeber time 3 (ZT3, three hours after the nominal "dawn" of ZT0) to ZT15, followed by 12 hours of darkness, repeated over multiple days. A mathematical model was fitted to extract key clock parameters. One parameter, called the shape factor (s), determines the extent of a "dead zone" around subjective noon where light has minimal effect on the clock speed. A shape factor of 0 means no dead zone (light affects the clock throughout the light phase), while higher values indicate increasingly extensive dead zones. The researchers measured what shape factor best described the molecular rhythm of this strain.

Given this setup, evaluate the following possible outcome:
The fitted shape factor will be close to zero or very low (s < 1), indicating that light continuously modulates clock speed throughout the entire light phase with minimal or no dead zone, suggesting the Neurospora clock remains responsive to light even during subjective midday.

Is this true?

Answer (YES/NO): YES